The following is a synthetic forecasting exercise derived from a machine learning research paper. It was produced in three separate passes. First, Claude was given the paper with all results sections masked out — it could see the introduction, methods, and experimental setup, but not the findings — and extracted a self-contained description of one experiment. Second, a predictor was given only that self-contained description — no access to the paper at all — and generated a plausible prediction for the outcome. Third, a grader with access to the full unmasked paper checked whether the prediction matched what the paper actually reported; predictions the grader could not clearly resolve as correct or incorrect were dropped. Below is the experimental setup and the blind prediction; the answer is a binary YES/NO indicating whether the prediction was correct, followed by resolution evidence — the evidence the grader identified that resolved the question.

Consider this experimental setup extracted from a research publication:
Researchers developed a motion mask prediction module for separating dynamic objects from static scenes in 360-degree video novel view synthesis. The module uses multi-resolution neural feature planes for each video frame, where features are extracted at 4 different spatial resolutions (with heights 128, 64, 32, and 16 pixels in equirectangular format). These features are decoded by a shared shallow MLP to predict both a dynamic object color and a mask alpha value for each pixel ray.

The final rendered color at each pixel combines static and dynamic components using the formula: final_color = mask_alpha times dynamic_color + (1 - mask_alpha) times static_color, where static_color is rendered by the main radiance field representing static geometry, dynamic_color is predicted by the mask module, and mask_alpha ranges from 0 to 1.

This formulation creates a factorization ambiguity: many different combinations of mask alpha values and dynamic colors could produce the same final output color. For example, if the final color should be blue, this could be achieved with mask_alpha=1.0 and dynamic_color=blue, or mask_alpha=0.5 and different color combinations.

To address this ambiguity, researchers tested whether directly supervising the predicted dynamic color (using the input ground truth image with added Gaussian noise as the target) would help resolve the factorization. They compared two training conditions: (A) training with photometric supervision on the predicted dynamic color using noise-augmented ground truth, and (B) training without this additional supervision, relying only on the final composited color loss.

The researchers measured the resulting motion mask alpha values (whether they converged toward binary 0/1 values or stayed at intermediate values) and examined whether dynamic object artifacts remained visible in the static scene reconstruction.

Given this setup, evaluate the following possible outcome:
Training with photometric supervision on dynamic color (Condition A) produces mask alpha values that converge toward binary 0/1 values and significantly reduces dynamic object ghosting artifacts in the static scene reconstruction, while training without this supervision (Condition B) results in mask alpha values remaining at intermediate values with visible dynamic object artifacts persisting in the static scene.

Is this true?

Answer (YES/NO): YES